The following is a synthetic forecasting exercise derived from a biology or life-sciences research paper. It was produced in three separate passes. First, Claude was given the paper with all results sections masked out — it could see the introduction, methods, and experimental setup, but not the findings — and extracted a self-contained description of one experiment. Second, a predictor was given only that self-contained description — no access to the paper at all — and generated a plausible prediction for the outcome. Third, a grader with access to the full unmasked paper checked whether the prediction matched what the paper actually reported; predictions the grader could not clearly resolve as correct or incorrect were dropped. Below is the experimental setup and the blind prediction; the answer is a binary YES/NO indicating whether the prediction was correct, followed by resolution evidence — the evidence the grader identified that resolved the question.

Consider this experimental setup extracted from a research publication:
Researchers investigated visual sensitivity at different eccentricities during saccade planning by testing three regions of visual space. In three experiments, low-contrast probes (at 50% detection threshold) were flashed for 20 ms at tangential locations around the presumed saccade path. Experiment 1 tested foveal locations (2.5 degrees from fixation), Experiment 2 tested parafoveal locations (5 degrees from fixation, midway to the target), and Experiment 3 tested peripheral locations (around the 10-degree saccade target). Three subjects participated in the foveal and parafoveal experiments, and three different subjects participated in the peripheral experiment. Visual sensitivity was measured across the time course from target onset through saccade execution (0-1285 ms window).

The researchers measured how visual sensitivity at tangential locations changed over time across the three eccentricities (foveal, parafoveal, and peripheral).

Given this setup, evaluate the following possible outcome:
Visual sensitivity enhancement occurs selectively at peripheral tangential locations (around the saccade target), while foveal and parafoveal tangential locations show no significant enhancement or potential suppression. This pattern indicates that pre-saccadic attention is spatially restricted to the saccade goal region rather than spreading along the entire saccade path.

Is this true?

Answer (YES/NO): NO